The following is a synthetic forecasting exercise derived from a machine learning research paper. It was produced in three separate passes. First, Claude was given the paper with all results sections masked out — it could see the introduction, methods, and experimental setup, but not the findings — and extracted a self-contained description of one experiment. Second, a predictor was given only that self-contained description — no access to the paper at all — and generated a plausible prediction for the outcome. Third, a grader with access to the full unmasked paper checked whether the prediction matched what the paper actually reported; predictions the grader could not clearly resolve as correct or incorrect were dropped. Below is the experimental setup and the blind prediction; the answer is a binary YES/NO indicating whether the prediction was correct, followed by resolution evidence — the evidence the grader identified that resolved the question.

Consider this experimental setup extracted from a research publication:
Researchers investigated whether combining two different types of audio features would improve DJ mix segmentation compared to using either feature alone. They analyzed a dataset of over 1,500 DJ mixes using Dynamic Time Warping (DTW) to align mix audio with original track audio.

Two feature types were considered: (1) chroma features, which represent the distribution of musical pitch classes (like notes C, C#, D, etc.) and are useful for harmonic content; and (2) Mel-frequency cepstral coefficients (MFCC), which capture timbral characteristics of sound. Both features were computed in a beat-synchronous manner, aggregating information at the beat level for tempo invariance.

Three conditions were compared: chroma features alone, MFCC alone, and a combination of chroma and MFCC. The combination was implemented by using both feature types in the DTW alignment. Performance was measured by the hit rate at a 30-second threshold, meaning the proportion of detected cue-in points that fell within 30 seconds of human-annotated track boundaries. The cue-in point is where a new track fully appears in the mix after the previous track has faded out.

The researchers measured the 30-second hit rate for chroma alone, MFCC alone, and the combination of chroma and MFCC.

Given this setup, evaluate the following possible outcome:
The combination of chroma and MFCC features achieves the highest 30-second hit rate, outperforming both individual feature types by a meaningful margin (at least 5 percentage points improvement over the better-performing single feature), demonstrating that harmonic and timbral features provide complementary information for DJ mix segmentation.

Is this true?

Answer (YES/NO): NO